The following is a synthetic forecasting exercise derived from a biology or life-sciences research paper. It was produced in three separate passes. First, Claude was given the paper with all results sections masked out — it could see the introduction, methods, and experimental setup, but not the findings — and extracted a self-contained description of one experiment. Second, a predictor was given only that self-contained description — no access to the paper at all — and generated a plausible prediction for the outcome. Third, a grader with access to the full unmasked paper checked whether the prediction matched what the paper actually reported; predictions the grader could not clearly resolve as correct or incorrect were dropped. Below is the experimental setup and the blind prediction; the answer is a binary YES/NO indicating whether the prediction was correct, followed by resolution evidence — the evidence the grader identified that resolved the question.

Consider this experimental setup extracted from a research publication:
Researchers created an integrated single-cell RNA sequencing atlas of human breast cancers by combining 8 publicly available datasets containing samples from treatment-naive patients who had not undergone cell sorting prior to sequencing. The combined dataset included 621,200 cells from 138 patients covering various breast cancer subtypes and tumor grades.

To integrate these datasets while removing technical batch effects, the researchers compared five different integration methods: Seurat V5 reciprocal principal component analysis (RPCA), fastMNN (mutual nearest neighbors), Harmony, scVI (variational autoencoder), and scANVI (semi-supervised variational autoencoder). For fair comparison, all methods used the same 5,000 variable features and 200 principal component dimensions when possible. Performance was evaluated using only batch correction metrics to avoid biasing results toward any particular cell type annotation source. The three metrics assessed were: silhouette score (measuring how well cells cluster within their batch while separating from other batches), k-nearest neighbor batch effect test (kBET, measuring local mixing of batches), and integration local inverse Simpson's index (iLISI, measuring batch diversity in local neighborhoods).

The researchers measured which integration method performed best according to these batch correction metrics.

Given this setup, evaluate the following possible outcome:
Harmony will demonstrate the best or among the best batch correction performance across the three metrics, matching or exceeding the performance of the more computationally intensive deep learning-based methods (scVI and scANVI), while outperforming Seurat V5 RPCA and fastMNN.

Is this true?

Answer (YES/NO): NO